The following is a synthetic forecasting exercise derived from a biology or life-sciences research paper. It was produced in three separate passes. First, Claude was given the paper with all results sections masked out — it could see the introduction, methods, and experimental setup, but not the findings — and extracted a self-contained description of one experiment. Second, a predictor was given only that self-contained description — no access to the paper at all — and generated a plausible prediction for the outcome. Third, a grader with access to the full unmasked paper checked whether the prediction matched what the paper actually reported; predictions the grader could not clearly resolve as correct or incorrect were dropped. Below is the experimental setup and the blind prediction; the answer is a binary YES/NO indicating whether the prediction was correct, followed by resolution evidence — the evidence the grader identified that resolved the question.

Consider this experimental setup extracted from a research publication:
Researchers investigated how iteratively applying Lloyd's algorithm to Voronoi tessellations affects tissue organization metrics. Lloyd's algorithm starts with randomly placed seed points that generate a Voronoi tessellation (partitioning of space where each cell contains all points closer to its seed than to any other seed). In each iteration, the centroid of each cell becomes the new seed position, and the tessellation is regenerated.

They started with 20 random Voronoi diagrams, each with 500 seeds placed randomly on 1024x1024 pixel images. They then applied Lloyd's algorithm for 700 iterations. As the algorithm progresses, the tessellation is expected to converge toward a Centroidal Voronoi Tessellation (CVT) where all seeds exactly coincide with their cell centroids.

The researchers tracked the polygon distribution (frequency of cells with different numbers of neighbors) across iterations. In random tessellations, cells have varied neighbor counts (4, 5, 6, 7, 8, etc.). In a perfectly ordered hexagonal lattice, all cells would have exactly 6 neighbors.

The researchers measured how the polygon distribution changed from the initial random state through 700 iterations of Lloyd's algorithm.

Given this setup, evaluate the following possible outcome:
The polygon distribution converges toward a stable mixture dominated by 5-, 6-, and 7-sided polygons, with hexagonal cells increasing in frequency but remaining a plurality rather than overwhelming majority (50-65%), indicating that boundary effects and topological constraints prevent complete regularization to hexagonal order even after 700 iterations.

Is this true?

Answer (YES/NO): NO